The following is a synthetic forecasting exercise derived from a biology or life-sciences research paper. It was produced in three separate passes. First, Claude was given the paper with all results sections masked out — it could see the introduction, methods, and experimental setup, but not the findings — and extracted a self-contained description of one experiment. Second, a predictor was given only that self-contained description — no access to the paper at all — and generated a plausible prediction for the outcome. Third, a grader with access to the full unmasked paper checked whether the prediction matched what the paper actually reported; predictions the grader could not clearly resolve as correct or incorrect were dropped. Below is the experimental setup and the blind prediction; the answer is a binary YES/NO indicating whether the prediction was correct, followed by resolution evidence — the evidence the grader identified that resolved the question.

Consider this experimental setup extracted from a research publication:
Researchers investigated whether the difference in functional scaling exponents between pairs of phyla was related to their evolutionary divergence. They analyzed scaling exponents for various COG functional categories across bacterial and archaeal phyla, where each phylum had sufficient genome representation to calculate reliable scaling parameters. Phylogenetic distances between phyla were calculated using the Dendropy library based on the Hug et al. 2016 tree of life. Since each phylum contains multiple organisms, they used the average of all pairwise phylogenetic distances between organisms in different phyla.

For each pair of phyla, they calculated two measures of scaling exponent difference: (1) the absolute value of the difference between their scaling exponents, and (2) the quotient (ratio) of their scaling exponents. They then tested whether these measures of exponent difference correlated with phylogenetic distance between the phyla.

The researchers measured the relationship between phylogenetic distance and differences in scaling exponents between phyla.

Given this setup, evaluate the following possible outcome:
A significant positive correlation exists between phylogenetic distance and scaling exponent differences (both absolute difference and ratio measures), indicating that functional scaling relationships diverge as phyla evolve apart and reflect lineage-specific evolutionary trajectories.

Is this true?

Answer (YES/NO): NO